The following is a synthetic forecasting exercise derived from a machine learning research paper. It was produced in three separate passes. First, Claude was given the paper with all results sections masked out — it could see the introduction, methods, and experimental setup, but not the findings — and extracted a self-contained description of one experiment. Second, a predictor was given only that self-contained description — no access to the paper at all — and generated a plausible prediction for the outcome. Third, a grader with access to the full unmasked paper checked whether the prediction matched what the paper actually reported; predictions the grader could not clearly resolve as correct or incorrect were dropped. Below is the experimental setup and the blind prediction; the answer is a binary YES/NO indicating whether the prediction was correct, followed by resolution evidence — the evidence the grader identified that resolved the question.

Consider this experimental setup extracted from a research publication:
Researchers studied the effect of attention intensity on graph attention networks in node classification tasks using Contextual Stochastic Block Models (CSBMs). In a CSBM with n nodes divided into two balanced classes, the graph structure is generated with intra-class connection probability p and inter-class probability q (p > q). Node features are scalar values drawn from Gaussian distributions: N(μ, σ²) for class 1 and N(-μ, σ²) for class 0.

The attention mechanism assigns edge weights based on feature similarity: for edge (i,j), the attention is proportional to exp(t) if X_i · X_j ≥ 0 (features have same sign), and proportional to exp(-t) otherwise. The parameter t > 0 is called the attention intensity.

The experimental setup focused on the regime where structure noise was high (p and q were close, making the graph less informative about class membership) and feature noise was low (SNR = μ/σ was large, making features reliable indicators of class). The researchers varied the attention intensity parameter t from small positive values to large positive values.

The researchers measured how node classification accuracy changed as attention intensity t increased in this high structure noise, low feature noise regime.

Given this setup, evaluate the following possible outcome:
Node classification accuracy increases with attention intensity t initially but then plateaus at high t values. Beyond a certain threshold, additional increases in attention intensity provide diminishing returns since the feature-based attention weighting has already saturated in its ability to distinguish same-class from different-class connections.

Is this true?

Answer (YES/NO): NO